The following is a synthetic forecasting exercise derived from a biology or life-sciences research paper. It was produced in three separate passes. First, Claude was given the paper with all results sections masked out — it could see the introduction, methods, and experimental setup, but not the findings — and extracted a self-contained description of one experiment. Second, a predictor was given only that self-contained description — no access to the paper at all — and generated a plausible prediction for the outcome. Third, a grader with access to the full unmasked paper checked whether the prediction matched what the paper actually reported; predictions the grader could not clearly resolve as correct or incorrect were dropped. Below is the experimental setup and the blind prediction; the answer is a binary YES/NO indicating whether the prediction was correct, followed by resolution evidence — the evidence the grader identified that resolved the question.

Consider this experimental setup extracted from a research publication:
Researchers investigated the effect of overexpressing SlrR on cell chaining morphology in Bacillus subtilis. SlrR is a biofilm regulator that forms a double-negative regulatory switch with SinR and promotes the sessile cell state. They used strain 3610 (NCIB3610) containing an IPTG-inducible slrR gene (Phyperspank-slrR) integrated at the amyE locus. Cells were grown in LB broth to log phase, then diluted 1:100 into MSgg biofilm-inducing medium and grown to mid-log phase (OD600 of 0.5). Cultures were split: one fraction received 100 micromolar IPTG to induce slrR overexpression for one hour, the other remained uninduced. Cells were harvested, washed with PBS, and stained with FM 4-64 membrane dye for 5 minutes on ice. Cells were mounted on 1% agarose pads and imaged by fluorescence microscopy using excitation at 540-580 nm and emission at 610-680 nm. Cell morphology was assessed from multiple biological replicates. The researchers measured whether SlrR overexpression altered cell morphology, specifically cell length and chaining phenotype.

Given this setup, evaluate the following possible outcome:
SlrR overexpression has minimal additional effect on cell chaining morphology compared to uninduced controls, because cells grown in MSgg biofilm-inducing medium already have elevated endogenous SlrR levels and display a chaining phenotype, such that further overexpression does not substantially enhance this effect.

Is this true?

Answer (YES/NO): NO